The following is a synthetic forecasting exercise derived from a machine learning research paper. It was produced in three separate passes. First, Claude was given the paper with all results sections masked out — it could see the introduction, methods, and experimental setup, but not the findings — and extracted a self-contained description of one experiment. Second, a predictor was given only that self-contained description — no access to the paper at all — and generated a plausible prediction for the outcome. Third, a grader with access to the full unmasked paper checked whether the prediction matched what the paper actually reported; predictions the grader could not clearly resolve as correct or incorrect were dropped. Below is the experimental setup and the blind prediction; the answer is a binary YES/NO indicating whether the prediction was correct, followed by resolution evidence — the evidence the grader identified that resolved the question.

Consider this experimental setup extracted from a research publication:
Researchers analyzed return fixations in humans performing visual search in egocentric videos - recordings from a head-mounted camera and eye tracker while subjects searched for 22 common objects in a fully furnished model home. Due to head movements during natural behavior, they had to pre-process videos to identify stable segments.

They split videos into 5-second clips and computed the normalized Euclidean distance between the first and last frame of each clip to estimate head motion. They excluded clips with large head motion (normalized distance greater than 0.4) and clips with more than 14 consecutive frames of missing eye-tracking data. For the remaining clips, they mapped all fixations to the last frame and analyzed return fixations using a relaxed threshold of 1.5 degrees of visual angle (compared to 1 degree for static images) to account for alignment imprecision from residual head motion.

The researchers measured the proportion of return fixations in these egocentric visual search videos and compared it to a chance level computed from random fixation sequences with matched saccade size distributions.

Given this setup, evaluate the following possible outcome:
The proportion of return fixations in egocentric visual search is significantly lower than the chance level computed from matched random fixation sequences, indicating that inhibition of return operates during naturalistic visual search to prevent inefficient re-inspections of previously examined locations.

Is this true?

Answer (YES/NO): NO